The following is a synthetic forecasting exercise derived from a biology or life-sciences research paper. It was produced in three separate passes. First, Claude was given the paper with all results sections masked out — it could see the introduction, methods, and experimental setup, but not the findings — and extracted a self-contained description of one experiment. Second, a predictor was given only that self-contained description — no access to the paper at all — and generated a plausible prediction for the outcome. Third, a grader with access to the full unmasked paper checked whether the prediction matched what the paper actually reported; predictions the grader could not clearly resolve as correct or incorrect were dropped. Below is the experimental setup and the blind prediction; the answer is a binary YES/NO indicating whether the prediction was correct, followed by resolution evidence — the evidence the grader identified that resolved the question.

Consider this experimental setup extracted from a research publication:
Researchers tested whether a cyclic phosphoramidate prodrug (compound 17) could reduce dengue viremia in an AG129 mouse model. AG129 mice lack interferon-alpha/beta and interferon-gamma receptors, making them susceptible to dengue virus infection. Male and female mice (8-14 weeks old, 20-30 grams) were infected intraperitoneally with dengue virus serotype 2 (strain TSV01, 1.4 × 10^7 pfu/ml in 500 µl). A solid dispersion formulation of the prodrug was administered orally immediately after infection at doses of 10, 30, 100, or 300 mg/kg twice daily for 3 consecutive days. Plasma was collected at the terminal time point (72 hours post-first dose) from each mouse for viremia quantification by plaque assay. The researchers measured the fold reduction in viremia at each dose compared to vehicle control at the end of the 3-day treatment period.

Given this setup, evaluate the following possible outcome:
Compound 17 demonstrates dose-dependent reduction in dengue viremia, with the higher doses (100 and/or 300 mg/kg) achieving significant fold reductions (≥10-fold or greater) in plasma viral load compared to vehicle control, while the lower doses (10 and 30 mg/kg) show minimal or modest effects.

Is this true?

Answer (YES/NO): YES